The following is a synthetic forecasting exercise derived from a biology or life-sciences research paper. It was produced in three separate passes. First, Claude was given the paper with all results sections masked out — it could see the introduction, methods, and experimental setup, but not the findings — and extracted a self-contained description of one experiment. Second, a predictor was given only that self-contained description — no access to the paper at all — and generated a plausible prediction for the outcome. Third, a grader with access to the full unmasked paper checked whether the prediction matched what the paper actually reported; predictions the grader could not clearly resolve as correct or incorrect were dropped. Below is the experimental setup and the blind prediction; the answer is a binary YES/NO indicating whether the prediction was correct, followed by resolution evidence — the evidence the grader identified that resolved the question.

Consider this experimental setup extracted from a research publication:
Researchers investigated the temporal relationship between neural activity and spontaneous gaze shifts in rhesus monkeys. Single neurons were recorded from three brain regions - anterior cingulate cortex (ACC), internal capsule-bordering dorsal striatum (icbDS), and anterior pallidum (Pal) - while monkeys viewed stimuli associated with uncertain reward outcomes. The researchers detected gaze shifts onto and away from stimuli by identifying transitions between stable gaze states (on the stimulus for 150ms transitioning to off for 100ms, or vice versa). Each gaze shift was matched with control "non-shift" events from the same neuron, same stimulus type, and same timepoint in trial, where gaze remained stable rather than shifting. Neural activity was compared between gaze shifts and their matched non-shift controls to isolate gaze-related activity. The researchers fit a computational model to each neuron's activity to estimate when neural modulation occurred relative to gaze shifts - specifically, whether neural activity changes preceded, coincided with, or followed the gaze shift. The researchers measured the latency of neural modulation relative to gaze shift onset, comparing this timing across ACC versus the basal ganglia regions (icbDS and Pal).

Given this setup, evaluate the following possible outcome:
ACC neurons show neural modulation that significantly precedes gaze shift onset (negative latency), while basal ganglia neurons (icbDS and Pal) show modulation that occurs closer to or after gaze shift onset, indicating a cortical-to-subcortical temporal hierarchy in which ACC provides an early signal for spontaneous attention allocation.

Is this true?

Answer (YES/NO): YES